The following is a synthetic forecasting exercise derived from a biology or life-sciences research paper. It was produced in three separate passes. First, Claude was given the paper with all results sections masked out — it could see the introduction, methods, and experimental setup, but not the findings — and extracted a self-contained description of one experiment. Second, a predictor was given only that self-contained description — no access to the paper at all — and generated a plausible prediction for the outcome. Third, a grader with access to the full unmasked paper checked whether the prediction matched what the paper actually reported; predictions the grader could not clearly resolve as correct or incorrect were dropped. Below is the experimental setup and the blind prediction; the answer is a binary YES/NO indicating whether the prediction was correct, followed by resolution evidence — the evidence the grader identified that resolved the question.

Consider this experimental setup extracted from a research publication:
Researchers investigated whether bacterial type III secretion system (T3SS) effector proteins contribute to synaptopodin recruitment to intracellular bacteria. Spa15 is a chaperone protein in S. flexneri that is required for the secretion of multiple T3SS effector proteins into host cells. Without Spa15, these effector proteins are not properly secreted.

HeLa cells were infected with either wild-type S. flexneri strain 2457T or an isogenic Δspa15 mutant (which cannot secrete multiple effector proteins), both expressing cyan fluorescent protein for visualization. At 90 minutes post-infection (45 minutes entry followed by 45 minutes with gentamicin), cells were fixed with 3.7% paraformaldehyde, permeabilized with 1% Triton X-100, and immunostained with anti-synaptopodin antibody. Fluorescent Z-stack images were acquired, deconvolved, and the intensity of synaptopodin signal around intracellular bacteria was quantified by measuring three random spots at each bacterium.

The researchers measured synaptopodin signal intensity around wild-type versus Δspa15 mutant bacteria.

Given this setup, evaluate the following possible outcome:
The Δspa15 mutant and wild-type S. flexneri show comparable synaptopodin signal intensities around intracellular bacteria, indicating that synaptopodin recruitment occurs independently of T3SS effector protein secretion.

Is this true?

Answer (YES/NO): NO